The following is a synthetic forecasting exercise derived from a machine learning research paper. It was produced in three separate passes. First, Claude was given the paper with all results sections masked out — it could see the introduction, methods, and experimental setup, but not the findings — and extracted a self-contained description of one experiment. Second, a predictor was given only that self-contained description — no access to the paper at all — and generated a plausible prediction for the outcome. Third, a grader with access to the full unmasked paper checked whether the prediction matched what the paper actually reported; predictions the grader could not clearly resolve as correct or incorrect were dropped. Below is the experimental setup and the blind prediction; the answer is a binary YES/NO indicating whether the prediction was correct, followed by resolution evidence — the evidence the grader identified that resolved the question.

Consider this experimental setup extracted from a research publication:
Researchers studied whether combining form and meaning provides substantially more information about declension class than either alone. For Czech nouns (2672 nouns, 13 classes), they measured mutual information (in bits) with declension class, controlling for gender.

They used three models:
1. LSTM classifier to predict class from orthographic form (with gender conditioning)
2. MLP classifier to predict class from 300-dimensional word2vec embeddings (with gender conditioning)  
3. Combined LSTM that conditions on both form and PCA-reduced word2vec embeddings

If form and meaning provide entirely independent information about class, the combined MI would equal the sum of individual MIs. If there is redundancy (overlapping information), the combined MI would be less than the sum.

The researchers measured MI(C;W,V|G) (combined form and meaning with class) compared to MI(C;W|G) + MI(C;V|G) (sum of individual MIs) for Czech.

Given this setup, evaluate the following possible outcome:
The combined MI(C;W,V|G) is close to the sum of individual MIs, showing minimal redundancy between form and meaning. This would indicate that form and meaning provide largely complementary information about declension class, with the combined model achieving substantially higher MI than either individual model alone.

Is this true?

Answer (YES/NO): NO